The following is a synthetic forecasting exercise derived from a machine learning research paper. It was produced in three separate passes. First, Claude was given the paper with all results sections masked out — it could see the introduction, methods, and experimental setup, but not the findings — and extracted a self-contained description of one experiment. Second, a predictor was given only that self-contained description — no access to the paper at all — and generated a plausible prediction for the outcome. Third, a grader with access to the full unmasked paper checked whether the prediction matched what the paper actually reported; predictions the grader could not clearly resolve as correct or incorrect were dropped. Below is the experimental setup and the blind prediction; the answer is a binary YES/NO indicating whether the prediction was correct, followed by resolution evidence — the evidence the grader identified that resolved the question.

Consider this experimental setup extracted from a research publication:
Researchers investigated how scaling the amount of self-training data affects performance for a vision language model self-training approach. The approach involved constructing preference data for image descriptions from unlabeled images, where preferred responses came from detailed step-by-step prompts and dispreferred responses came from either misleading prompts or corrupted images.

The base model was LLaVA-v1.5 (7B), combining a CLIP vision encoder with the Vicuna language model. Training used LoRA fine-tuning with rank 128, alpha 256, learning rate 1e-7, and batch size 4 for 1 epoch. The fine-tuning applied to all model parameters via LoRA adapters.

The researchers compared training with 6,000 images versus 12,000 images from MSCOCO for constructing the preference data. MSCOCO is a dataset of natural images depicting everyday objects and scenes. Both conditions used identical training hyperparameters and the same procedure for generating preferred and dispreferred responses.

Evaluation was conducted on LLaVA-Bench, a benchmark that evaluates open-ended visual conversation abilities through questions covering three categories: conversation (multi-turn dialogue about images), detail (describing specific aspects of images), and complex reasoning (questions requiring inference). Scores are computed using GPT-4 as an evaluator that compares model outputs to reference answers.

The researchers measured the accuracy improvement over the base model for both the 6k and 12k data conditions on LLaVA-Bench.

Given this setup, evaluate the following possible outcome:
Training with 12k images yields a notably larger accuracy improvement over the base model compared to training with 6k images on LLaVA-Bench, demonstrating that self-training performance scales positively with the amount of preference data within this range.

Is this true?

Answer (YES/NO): YES